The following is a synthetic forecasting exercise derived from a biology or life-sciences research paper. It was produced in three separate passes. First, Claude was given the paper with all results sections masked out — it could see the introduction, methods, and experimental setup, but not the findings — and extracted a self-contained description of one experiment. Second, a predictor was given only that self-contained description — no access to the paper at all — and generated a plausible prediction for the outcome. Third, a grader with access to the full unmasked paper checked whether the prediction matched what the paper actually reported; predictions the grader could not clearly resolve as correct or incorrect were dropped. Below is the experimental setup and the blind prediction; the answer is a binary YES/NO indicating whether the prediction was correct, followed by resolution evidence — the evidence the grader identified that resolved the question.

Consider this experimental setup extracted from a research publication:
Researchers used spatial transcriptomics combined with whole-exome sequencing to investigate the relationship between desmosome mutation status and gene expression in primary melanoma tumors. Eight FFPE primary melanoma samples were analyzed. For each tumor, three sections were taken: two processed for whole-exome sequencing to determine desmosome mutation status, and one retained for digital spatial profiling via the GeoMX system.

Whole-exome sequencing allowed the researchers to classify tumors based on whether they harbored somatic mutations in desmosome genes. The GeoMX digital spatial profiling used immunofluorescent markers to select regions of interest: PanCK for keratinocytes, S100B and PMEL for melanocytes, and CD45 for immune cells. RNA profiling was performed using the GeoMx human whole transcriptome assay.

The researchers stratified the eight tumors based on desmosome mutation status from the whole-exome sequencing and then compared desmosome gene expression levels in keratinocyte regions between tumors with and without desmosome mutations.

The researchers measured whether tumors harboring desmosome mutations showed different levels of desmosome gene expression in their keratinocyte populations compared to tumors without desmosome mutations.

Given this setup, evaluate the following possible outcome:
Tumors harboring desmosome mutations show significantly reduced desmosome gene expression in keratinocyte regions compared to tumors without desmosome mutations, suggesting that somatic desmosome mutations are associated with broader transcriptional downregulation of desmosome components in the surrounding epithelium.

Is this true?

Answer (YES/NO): YES